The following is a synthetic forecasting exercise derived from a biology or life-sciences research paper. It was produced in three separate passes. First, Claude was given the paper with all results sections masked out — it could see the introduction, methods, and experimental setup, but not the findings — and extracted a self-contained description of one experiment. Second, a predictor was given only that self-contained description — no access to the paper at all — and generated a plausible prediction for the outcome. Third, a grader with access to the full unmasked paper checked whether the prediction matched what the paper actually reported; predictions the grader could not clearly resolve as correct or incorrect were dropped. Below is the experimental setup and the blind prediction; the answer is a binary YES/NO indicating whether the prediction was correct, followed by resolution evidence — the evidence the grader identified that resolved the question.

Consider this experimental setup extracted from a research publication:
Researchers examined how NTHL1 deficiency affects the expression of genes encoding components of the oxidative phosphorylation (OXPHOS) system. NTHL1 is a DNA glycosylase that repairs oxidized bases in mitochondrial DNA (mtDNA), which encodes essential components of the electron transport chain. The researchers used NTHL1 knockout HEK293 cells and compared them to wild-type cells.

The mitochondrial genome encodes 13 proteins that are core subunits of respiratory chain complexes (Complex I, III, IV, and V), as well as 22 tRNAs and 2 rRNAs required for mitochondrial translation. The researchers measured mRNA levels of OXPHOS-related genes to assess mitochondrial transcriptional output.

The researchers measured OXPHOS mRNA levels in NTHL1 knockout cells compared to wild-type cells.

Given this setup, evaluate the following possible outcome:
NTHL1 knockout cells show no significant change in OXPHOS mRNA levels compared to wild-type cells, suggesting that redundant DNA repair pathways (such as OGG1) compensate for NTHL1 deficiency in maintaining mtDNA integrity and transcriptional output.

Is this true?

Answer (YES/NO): NO